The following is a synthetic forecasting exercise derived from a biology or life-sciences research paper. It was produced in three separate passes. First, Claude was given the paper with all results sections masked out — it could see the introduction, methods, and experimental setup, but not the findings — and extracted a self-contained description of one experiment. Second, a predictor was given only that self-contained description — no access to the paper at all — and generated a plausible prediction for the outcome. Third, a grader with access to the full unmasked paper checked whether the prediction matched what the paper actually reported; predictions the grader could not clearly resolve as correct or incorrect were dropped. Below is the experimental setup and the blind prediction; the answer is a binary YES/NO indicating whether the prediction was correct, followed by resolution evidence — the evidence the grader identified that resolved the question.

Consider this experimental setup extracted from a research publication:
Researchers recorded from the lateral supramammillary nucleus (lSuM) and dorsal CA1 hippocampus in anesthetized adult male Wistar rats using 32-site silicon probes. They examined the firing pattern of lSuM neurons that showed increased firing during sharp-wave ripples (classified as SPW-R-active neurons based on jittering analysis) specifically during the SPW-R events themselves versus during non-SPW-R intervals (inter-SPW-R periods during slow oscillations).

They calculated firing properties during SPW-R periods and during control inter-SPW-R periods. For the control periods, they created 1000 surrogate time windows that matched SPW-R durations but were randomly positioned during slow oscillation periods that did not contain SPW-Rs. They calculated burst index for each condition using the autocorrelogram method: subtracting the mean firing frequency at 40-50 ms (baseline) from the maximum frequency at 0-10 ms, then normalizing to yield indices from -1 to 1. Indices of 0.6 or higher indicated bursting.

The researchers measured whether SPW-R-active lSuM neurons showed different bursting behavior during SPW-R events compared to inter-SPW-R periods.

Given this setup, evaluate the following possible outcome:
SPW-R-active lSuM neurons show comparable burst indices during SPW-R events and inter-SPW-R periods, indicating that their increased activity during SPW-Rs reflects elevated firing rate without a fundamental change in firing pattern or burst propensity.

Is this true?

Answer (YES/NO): NO